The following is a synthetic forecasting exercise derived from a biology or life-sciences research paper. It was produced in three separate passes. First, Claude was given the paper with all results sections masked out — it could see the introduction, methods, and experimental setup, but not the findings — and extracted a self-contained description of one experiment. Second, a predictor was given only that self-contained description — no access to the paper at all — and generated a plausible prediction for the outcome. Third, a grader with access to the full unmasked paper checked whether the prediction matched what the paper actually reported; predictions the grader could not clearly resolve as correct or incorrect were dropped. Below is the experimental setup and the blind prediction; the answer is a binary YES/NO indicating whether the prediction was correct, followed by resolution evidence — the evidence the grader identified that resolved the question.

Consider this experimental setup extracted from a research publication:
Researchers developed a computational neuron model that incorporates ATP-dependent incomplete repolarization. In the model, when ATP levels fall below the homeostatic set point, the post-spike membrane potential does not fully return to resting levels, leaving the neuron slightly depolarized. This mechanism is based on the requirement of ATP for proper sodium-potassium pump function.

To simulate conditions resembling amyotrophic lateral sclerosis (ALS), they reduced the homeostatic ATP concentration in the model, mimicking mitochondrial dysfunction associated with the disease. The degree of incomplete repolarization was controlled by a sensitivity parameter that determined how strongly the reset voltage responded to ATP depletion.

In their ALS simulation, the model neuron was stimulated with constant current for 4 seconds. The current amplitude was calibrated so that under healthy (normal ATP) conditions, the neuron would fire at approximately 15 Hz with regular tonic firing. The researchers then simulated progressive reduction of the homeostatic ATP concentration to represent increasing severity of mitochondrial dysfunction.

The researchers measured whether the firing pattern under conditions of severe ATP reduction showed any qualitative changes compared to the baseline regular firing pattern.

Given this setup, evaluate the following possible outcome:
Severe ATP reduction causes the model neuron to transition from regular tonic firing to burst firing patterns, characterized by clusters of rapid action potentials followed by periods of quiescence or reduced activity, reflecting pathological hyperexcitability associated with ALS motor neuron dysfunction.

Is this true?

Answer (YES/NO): NO